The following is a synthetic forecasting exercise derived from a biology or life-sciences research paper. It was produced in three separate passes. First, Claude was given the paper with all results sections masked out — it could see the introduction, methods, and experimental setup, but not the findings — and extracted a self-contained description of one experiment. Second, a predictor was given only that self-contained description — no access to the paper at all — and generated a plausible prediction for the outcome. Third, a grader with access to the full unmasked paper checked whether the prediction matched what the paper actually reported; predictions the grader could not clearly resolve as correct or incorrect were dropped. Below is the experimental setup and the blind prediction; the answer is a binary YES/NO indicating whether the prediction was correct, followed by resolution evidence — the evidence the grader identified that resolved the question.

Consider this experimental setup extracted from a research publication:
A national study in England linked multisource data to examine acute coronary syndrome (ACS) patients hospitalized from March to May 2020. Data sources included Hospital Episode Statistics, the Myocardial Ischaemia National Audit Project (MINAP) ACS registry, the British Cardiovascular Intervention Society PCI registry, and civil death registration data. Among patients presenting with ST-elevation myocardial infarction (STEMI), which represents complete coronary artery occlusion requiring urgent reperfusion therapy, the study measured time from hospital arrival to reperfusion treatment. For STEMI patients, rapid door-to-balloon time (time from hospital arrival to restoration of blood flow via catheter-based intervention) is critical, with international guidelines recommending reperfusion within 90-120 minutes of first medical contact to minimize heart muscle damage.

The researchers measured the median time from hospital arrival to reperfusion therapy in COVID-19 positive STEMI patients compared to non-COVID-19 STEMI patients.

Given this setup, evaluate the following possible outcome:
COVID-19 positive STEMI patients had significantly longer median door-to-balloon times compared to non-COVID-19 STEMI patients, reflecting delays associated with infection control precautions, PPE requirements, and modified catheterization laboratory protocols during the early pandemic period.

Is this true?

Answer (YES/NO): YES